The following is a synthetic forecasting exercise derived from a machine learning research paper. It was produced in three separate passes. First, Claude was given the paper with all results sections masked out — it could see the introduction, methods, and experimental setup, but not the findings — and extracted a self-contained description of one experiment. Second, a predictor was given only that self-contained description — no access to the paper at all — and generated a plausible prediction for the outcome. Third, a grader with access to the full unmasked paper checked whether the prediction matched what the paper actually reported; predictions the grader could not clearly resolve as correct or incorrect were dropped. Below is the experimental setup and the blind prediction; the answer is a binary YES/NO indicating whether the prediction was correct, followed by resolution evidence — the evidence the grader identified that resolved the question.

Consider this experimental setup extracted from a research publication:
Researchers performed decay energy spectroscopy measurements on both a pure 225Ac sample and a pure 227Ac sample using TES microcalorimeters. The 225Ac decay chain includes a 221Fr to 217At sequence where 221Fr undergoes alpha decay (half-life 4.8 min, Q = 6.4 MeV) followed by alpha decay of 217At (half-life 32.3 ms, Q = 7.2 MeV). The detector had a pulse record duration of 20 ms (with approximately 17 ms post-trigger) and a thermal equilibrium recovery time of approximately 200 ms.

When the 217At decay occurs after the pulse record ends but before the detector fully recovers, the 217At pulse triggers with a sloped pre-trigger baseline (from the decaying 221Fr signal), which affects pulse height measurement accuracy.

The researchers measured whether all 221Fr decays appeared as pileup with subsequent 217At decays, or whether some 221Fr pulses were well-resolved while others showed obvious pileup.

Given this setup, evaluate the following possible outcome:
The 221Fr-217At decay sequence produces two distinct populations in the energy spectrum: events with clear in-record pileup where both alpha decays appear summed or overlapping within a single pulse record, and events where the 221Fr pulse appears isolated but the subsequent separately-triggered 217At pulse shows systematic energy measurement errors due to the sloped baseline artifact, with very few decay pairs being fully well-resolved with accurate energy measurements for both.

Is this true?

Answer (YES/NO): YES